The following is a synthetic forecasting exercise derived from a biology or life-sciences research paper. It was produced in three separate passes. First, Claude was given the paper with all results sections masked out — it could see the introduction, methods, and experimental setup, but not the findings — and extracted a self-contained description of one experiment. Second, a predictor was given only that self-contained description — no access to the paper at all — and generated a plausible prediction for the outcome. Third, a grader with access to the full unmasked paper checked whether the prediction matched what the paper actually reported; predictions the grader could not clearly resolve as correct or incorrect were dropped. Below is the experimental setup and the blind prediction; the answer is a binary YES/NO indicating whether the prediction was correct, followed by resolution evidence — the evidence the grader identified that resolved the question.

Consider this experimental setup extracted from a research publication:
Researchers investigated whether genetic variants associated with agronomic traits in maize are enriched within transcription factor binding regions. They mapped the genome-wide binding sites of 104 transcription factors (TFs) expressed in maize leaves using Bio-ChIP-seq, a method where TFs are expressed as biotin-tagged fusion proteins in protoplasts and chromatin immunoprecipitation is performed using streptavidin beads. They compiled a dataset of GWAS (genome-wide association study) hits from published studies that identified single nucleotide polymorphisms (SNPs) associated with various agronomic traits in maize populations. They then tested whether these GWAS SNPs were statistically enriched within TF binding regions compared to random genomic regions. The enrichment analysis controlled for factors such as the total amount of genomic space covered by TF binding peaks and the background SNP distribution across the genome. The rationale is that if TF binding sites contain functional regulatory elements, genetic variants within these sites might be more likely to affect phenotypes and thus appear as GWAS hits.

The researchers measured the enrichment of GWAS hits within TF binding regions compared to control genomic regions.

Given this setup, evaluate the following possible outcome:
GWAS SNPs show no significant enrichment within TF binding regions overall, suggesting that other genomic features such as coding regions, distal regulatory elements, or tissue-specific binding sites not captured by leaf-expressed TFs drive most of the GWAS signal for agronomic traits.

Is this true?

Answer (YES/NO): NO